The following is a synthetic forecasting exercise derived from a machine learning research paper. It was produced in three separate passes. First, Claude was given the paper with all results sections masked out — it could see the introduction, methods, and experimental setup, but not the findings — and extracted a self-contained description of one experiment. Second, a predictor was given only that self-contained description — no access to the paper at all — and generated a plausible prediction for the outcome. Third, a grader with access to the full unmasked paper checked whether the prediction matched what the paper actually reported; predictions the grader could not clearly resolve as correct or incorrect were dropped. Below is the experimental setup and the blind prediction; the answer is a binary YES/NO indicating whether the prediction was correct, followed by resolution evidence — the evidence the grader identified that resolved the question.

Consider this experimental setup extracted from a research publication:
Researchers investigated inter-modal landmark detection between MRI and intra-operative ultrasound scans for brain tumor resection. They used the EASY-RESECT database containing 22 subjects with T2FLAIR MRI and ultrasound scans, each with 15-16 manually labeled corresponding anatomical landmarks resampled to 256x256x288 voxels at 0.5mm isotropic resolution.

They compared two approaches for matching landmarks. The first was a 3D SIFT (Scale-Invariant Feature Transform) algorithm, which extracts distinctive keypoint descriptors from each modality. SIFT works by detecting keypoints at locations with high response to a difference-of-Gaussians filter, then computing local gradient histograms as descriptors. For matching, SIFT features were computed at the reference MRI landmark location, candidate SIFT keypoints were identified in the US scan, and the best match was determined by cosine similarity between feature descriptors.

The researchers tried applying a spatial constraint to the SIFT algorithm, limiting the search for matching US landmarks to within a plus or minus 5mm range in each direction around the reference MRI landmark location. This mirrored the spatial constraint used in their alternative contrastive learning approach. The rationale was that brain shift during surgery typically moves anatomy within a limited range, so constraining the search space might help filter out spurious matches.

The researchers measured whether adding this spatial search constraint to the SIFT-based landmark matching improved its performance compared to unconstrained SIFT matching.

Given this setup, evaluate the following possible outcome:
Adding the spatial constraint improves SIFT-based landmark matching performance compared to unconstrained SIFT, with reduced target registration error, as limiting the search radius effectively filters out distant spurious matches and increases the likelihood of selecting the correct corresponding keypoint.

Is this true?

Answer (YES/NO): NO